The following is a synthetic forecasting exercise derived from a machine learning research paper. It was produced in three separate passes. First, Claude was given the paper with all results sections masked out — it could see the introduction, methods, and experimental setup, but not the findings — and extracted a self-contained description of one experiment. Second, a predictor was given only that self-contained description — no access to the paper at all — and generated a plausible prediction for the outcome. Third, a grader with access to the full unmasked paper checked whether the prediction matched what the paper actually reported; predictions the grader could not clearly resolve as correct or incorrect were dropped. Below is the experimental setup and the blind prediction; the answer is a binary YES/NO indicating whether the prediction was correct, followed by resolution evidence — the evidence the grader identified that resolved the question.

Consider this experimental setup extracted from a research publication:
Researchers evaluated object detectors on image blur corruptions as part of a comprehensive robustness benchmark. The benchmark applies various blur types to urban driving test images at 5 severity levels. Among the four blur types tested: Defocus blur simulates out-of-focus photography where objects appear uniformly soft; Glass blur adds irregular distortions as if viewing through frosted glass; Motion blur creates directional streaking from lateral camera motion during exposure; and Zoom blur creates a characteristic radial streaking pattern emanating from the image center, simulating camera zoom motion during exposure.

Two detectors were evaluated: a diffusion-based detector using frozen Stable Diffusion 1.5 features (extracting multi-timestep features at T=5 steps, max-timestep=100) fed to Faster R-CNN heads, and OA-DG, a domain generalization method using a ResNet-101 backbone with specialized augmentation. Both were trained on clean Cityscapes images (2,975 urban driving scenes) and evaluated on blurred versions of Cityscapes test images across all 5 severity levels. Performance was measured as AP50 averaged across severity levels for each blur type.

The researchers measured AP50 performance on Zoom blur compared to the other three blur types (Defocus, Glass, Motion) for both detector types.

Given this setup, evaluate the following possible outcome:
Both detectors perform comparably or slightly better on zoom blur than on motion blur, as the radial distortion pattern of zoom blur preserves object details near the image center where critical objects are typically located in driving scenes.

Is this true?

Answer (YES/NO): NO